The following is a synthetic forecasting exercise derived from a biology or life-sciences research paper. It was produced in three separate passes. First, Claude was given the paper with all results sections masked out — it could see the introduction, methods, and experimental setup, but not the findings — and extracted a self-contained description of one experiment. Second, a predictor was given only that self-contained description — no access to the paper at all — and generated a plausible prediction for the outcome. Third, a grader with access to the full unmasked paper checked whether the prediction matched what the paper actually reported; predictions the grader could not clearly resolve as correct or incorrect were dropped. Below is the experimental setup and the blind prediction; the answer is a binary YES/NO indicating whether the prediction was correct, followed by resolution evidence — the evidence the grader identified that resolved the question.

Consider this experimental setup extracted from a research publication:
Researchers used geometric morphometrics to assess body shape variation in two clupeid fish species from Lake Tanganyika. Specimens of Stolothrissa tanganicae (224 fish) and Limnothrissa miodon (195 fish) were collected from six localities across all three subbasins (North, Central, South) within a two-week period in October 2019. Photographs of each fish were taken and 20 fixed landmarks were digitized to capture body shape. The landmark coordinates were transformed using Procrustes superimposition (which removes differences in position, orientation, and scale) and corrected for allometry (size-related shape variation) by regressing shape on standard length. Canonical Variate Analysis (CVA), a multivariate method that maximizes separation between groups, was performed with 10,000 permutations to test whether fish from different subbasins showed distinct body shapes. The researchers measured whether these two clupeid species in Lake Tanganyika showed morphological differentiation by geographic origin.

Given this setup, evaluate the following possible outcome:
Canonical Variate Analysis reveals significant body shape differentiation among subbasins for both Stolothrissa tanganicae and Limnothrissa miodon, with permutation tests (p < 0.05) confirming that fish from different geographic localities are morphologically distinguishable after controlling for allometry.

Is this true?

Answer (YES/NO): NO